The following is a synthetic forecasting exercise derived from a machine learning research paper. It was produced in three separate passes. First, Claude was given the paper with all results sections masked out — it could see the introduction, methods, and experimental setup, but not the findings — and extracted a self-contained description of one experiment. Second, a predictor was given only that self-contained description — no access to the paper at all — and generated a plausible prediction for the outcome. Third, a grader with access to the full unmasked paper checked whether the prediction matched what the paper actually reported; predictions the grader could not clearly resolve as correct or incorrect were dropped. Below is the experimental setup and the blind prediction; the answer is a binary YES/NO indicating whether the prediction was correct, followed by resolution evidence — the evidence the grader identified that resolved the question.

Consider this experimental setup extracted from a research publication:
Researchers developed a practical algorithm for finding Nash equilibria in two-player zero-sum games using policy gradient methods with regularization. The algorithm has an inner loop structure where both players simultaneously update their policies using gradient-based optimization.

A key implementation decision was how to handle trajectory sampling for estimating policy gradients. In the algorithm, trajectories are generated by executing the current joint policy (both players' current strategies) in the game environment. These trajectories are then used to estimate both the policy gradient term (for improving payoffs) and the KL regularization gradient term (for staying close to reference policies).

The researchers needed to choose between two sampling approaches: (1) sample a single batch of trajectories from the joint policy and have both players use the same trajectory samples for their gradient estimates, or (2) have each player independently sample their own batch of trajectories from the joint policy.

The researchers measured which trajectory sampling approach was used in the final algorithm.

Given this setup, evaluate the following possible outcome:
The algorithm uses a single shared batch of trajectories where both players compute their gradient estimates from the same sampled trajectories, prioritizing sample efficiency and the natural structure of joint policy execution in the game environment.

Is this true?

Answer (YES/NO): YES